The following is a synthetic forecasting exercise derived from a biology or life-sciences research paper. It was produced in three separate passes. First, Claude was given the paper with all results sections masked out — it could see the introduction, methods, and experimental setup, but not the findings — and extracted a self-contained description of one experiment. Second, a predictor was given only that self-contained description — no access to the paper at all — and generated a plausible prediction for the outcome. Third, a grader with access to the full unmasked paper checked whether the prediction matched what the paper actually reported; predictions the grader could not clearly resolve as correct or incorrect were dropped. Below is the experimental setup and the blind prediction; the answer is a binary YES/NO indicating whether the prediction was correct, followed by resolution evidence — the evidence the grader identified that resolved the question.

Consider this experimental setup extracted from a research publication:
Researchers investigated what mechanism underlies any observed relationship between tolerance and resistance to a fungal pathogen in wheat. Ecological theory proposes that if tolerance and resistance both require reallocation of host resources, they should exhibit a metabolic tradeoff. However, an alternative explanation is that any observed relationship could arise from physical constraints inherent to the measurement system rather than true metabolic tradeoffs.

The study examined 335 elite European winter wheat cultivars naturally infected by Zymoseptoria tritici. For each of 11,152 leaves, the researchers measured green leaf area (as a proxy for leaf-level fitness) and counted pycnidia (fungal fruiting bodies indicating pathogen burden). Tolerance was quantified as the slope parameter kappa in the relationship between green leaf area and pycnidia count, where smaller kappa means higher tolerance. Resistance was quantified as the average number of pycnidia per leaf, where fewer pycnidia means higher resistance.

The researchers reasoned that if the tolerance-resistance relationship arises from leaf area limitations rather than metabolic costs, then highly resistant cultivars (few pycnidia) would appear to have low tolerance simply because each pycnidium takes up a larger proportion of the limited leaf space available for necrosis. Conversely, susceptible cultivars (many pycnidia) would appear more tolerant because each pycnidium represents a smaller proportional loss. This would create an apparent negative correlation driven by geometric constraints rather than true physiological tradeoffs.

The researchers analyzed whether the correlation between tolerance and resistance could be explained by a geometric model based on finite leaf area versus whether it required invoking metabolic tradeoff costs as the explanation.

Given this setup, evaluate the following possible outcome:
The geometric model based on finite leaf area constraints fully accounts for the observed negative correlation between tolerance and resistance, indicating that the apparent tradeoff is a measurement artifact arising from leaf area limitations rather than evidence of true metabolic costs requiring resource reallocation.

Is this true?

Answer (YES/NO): YES